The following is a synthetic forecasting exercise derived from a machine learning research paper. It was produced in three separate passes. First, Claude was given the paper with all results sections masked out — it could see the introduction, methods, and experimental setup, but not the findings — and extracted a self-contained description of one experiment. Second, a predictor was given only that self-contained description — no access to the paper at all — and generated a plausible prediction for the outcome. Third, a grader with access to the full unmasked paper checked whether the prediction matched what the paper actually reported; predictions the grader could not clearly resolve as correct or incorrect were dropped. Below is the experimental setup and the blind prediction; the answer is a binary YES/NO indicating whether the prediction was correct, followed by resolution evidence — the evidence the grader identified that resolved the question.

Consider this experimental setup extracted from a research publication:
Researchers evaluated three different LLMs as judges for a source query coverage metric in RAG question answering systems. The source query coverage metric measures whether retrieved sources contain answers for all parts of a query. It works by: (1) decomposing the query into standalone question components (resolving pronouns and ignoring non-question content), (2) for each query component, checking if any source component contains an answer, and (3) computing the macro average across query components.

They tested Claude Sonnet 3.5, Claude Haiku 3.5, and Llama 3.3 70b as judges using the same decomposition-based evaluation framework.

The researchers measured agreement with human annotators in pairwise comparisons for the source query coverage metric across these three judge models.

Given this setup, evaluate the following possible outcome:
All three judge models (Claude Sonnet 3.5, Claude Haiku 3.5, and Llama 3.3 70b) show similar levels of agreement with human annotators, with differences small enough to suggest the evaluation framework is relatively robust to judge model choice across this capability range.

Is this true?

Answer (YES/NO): NO